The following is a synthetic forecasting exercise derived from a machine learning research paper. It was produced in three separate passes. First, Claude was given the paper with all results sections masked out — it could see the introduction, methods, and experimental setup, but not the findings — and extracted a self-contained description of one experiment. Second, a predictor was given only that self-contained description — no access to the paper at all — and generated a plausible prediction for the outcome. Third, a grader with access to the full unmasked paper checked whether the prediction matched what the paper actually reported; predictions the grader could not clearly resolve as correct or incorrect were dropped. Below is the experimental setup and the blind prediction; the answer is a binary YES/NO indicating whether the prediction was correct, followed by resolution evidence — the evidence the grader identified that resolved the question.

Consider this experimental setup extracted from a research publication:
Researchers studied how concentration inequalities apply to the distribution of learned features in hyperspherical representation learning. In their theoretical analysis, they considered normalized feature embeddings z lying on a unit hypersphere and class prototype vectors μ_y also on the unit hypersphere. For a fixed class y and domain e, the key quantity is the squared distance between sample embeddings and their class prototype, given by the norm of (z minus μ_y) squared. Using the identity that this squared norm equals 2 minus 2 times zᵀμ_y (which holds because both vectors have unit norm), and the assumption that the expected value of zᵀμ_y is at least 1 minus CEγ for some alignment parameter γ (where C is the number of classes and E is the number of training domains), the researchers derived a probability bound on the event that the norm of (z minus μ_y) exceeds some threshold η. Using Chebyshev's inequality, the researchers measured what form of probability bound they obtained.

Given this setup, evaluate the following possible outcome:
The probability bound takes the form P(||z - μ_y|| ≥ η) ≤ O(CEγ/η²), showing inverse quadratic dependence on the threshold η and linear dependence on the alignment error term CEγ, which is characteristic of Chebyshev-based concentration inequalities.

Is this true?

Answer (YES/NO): YES